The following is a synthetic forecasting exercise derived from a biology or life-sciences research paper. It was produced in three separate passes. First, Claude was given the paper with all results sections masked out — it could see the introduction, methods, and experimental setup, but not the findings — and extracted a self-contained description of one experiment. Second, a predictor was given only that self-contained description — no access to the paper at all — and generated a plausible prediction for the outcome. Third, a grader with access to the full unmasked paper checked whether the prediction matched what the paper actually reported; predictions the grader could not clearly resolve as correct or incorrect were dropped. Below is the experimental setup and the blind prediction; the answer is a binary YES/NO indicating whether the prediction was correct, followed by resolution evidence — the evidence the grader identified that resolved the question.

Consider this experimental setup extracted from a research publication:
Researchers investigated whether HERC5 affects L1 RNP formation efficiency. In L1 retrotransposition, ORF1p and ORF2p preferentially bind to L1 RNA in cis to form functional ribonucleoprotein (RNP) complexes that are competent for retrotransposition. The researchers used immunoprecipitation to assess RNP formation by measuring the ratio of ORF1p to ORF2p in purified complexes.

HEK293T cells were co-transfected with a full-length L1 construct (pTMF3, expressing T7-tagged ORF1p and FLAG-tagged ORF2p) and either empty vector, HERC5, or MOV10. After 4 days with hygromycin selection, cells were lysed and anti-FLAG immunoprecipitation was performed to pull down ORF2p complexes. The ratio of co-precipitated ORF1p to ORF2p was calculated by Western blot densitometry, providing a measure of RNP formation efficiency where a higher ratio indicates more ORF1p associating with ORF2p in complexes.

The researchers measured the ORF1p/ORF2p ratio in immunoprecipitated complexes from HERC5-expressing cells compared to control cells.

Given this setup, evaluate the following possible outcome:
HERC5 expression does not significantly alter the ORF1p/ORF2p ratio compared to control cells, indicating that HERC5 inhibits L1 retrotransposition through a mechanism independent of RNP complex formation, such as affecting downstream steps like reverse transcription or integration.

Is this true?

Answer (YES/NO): NO